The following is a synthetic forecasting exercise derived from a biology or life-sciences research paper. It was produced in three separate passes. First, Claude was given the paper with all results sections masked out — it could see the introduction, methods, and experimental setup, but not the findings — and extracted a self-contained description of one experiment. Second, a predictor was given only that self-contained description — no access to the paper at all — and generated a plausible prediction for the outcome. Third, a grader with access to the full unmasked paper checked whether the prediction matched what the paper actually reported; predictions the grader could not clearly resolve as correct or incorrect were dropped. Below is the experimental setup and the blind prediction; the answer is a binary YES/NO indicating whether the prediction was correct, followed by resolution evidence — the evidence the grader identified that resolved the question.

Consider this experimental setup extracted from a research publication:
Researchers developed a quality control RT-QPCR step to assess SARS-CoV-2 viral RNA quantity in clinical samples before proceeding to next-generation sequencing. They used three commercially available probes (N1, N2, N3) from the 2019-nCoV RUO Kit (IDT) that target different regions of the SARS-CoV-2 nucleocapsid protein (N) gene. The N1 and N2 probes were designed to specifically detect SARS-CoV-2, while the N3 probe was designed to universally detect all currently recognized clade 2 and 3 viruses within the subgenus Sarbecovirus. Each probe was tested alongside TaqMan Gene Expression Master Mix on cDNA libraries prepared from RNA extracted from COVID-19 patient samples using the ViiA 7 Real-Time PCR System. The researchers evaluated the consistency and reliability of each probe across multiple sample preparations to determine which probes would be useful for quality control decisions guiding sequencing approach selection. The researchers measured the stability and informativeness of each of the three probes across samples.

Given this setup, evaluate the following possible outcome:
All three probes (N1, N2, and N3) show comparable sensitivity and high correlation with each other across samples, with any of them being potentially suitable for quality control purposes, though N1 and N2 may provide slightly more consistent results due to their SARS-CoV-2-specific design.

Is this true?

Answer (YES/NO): NO